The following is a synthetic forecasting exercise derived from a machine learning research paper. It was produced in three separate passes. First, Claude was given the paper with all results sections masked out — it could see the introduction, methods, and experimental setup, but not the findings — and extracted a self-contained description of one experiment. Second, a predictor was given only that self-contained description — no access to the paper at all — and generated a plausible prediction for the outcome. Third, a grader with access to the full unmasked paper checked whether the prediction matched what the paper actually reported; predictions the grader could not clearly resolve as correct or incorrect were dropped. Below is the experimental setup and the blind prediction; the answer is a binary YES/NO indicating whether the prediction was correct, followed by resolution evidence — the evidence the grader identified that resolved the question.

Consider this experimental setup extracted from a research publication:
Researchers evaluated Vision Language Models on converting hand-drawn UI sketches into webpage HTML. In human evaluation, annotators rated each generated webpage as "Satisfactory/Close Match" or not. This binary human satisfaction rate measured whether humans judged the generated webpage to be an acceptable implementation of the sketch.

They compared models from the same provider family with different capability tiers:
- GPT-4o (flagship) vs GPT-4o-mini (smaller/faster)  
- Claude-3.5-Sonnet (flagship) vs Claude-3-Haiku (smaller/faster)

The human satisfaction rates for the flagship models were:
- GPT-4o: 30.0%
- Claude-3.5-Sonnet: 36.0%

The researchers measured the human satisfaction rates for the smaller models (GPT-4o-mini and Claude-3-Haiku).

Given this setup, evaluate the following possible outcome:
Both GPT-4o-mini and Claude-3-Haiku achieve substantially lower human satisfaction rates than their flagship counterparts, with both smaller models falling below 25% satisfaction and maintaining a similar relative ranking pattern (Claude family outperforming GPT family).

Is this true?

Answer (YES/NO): NO